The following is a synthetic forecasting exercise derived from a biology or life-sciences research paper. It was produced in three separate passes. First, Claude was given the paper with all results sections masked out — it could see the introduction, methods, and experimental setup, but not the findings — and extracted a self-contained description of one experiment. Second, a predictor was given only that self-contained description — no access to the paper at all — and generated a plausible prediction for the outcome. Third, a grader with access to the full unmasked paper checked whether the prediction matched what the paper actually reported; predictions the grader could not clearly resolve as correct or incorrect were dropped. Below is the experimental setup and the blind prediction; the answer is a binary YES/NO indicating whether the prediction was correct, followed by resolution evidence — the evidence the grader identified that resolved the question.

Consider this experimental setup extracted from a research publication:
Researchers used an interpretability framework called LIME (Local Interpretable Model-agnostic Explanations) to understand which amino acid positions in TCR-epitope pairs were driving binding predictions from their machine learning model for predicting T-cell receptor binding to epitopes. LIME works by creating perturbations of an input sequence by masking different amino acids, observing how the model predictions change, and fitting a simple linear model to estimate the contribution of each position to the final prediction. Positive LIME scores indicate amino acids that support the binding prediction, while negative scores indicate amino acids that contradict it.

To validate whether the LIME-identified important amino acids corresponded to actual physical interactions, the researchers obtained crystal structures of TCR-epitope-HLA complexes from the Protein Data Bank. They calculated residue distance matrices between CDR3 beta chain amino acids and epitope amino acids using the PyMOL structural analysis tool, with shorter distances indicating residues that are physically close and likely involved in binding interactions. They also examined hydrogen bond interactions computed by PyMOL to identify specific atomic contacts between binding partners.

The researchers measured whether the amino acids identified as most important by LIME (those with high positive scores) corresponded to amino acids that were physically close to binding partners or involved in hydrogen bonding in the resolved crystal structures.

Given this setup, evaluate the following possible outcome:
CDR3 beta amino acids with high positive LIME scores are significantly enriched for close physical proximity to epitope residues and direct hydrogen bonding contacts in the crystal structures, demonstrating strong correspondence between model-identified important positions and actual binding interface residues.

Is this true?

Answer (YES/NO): YES